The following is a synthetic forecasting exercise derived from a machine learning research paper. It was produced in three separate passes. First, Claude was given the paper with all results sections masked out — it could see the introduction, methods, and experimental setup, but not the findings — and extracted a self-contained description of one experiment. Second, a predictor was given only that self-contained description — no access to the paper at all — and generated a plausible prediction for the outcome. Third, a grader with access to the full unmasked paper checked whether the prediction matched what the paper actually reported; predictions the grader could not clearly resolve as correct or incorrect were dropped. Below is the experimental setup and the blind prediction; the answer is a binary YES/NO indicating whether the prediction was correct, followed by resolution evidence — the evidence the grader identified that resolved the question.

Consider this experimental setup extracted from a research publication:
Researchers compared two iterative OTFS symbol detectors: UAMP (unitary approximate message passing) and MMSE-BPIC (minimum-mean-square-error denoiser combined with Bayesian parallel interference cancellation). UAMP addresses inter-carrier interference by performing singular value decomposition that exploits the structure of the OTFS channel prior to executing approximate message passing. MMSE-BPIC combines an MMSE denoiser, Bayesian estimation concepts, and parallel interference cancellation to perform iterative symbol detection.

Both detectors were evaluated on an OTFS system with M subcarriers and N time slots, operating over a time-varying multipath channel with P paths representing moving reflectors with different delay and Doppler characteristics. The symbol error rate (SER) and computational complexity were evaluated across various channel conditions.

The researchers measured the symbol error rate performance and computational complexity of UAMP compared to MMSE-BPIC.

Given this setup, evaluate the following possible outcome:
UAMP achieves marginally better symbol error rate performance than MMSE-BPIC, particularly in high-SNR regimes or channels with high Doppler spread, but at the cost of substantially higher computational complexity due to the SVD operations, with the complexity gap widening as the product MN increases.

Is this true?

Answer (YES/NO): NO